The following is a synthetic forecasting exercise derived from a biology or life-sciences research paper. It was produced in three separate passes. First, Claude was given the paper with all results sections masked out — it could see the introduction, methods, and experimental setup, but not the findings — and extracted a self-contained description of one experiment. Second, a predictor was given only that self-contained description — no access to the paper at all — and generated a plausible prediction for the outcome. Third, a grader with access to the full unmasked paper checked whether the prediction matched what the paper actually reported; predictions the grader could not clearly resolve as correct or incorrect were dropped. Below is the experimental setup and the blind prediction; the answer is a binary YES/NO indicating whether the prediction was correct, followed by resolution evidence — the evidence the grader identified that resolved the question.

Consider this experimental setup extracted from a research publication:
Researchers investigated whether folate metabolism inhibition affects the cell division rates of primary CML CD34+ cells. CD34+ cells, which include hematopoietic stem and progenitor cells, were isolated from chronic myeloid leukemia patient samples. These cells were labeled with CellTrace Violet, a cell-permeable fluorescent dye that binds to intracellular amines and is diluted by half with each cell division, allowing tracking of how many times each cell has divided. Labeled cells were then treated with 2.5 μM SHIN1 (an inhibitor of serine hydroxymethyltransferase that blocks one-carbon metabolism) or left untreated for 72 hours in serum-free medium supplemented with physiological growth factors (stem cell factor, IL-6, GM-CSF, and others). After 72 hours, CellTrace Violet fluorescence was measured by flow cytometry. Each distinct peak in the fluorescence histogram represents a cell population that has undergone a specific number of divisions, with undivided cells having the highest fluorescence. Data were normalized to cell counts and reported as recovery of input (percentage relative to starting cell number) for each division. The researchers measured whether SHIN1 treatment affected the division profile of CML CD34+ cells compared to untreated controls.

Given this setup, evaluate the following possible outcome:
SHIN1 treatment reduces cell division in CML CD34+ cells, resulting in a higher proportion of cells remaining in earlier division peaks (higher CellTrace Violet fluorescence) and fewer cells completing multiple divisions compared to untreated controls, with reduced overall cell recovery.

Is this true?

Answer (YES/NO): YES